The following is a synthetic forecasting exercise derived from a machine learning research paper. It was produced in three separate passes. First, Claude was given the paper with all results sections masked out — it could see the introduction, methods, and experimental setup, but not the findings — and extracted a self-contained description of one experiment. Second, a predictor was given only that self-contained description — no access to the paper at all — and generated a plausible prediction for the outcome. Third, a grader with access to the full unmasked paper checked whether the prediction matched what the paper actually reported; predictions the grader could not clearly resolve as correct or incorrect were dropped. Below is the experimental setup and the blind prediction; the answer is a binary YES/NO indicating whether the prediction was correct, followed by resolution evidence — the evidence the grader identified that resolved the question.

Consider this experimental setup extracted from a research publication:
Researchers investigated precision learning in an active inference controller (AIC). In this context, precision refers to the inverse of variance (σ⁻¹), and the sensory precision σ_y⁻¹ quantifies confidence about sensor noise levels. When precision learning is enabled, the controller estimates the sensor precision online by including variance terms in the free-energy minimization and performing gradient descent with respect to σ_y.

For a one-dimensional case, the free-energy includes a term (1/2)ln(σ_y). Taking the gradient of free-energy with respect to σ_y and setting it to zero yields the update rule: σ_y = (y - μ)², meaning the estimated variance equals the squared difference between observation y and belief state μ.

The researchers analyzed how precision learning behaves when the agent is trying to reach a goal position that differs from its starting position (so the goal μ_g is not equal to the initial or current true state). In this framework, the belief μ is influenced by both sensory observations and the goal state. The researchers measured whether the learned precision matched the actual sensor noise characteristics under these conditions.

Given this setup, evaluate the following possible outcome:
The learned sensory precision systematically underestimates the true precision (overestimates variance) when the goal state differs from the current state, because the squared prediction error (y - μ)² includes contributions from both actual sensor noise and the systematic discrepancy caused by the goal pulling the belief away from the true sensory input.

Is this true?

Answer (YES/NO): YES